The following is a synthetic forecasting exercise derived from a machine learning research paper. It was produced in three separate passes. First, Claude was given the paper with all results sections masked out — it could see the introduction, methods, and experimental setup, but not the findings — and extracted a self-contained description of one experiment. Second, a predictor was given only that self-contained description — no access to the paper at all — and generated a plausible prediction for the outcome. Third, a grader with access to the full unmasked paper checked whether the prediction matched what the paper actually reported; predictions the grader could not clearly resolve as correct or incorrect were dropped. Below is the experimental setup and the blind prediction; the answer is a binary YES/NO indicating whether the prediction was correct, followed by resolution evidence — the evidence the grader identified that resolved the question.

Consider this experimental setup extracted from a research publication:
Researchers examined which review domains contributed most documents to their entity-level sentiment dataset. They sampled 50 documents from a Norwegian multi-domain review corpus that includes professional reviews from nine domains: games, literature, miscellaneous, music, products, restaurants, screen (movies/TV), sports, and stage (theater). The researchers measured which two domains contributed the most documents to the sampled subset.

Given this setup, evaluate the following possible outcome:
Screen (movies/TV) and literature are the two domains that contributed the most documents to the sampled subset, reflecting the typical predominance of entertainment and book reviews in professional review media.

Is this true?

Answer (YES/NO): NO